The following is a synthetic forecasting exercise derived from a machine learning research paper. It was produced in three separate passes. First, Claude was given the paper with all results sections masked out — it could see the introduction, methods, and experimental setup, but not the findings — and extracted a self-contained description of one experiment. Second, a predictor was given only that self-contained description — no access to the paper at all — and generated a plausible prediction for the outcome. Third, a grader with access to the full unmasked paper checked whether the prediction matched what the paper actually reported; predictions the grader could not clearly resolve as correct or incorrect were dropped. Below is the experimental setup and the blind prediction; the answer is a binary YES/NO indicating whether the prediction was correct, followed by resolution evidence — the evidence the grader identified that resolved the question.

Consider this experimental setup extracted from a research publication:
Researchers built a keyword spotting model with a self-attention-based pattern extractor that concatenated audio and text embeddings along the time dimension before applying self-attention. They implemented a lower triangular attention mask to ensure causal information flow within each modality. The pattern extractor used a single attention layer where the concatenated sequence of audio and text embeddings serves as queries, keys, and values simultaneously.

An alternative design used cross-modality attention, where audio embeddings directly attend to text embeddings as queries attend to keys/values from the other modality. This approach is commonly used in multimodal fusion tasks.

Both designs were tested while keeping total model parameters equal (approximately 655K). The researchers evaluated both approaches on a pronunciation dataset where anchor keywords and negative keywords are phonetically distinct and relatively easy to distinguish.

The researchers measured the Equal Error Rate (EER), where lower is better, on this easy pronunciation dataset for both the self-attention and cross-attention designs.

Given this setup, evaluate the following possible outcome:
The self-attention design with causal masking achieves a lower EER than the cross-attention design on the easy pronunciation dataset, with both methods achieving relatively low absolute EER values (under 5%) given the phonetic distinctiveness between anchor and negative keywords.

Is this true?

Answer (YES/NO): YES